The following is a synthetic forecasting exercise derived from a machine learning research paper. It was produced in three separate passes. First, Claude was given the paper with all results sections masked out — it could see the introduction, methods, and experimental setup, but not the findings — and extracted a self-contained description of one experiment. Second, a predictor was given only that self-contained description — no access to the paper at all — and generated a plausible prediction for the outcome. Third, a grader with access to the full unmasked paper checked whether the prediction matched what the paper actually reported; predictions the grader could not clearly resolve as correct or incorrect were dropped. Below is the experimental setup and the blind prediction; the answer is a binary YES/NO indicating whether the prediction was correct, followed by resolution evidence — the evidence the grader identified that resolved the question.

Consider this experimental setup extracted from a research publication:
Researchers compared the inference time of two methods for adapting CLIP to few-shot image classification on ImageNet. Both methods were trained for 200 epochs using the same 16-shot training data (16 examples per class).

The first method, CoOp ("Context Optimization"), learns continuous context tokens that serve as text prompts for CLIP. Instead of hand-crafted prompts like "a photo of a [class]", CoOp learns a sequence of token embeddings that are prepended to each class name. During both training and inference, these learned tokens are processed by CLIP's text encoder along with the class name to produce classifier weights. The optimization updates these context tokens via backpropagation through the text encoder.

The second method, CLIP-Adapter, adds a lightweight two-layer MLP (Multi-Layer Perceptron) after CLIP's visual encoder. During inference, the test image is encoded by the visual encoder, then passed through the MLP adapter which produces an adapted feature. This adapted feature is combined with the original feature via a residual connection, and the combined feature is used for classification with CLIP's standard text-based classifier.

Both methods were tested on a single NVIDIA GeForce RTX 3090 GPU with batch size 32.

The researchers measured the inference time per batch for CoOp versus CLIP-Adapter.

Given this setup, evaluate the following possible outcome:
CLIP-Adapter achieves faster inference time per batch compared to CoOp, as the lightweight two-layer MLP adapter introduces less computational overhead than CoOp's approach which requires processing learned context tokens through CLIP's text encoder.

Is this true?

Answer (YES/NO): YES